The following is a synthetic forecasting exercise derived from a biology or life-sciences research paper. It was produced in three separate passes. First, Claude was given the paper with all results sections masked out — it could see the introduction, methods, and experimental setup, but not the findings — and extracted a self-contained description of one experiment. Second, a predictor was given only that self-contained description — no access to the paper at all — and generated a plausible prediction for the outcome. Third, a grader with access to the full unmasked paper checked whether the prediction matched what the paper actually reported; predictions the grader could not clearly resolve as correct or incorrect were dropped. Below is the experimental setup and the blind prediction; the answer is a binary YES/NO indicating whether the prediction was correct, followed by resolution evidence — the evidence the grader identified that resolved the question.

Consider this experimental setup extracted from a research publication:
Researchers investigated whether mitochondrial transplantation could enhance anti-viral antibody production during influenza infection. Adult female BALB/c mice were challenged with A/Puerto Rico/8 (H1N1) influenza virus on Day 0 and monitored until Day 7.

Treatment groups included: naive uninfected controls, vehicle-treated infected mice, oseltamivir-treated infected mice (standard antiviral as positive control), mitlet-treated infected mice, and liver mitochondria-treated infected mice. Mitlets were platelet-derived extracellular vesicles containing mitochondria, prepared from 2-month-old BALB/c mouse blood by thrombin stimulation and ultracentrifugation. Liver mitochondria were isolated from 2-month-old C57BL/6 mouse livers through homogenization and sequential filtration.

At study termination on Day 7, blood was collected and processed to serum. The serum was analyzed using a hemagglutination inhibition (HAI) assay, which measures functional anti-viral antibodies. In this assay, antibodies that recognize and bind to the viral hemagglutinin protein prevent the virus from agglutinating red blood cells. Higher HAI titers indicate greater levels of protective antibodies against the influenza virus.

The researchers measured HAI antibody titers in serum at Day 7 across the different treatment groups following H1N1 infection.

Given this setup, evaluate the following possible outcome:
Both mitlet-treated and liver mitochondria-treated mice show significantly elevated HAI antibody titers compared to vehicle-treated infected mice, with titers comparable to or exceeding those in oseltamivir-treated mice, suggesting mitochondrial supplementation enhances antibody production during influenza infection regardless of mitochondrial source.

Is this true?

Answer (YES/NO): NO